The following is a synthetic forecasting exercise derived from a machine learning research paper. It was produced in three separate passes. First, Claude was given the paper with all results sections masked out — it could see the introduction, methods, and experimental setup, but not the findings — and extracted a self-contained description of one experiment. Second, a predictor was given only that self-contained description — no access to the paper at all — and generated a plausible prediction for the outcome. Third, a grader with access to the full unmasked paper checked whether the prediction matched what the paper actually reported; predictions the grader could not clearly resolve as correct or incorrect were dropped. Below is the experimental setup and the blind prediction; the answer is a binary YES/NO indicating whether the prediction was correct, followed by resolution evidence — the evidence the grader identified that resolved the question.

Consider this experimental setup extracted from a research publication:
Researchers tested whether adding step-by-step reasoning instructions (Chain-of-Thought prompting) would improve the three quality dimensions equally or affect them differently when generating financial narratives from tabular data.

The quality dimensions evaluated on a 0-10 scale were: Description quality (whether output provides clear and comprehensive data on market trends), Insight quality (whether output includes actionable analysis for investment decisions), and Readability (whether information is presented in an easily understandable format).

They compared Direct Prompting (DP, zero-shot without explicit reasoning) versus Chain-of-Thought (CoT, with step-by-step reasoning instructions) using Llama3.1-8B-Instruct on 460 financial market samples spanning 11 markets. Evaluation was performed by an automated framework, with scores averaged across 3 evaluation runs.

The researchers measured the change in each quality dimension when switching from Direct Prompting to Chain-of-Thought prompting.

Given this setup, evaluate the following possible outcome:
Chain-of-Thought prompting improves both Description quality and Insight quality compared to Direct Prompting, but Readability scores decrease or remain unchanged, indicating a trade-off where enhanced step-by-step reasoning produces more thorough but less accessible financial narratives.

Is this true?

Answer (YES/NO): NO